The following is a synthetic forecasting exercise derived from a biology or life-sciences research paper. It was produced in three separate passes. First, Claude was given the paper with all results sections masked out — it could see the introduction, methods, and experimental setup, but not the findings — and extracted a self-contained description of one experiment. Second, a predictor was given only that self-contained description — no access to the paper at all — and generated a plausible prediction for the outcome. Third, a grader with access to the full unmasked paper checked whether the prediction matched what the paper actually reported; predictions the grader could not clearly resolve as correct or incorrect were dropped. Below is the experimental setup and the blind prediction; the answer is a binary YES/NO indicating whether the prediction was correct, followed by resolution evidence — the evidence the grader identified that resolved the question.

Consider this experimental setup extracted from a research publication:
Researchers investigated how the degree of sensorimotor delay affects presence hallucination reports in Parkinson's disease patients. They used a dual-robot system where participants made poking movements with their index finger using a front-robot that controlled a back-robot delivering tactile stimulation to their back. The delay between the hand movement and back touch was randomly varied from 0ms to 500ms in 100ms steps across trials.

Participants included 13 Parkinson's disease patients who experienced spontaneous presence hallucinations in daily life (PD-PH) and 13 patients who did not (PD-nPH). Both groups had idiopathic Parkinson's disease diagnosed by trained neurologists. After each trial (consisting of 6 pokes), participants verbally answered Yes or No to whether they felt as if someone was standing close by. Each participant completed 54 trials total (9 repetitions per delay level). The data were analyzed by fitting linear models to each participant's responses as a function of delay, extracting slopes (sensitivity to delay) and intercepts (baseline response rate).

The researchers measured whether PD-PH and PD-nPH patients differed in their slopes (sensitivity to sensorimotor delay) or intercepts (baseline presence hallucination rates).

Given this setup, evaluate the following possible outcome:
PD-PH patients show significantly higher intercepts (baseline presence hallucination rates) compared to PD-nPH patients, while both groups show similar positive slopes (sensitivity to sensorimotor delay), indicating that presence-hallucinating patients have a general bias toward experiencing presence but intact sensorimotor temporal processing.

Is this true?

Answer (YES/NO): NO